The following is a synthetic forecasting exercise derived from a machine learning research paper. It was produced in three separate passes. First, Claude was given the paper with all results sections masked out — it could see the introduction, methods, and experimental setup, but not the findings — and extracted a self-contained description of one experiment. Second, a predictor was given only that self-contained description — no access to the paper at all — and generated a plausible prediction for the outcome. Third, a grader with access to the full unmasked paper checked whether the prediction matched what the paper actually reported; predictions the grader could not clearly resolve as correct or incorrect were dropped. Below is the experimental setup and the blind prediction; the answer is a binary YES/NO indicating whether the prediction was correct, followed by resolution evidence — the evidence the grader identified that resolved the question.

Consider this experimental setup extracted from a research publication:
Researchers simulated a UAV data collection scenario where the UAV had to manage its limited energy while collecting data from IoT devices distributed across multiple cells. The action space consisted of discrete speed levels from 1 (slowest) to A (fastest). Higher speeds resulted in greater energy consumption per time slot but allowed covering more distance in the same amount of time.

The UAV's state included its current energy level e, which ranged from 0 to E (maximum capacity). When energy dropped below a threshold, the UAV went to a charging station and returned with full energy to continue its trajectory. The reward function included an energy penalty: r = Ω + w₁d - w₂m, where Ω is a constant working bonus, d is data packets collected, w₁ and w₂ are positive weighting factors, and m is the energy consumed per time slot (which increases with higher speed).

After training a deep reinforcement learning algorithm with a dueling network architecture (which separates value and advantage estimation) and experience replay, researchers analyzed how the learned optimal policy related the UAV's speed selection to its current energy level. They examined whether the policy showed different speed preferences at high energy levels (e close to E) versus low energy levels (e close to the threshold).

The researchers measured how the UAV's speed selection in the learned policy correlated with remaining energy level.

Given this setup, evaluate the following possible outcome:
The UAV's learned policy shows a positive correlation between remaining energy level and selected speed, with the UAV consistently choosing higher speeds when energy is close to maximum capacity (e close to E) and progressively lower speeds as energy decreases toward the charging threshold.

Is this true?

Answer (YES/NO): YES